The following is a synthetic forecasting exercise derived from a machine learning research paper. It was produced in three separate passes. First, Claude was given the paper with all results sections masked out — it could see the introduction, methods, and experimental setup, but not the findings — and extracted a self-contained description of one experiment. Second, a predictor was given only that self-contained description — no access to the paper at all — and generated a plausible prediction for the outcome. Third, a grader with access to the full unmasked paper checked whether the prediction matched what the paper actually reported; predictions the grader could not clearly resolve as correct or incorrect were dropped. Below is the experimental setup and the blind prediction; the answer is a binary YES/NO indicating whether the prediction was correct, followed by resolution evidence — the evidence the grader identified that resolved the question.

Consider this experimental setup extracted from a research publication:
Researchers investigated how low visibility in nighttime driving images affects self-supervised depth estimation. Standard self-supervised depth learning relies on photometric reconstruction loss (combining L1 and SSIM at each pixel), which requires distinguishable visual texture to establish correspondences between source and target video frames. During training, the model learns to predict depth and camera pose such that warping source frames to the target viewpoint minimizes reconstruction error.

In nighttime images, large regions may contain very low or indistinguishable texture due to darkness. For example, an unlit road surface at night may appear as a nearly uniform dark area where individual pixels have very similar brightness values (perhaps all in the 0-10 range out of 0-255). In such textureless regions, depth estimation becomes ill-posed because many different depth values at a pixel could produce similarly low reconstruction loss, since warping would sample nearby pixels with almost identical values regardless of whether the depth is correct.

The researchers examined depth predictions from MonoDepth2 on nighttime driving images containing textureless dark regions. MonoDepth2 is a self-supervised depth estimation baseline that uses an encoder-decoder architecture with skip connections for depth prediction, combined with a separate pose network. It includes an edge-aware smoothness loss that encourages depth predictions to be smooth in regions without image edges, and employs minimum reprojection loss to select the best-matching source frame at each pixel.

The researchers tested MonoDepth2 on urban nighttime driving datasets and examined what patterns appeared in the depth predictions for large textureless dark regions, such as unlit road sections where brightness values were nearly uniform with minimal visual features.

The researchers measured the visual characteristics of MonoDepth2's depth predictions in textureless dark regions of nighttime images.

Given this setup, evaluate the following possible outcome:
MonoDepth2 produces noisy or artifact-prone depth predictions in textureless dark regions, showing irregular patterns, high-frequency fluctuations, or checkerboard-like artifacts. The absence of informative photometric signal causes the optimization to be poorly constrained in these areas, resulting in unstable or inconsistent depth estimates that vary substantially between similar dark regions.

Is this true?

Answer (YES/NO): NO